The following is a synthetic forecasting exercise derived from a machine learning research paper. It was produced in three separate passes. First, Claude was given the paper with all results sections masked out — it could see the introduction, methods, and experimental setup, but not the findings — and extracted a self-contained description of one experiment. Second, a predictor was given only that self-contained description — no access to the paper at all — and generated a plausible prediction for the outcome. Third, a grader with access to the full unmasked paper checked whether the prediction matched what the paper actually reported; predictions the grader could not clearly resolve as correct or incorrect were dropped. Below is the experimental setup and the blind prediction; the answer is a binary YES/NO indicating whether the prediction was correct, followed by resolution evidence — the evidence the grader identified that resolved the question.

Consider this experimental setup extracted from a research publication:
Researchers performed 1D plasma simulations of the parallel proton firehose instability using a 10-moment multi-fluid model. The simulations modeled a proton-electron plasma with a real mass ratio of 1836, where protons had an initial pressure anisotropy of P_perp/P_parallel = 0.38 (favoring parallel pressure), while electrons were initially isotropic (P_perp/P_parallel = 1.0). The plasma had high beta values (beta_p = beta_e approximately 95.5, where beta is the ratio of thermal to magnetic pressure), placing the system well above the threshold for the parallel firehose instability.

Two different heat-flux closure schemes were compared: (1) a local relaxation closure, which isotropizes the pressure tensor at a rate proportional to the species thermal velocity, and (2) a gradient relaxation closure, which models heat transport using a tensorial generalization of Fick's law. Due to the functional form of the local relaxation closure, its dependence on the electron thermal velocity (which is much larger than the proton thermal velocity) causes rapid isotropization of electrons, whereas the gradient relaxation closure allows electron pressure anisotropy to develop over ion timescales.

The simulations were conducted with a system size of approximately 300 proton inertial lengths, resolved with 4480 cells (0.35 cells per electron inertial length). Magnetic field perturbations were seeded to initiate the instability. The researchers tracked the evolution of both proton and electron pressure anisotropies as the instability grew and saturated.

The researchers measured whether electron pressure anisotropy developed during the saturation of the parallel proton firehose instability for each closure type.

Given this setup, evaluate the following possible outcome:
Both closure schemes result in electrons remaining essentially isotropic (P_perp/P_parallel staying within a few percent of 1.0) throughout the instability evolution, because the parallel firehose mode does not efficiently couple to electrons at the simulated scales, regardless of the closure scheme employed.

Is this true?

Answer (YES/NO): NO